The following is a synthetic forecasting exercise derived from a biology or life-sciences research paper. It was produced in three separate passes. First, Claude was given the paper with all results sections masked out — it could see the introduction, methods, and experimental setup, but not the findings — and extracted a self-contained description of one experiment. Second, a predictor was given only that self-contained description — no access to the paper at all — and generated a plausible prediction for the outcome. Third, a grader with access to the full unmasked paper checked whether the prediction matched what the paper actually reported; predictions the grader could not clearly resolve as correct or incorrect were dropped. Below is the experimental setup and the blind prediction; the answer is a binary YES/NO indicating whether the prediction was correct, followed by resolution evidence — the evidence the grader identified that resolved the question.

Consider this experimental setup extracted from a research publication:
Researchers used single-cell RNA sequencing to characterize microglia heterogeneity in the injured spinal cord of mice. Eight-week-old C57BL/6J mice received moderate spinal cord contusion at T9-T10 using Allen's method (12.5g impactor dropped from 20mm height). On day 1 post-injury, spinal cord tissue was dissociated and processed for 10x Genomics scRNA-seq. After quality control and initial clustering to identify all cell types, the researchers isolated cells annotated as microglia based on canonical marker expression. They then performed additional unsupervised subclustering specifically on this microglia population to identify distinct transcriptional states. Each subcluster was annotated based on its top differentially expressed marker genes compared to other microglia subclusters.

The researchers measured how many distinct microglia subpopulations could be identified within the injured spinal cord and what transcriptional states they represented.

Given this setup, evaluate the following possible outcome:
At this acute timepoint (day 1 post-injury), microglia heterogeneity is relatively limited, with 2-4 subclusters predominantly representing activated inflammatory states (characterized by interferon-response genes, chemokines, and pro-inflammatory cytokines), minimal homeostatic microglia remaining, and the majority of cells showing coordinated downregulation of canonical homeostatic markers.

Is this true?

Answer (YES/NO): NO